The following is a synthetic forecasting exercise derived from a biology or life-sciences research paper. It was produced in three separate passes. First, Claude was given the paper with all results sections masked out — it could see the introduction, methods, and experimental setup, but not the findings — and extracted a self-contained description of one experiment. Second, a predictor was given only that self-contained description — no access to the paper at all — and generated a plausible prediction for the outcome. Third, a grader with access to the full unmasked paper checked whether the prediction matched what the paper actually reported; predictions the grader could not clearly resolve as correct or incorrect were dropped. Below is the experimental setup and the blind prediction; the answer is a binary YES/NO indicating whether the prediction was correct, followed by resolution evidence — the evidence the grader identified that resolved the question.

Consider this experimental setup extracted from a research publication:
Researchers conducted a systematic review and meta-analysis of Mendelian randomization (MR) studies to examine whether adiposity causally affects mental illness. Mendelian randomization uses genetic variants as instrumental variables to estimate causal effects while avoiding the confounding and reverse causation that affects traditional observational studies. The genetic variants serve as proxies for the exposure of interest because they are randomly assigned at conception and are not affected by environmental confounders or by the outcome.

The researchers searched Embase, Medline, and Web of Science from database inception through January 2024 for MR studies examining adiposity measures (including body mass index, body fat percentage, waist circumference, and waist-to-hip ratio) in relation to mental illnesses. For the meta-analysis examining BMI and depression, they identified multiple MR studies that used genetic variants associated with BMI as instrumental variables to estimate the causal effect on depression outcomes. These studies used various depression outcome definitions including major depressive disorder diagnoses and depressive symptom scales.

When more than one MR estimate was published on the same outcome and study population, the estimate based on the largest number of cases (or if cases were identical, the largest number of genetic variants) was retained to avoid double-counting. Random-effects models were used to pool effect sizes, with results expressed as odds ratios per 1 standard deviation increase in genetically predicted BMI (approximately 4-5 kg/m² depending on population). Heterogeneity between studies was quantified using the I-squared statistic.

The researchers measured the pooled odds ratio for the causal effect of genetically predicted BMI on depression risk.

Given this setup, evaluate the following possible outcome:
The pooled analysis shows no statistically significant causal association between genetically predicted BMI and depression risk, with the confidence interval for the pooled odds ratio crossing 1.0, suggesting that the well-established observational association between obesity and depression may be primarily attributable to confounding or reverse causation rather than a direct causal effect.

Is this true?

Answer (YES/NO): NO